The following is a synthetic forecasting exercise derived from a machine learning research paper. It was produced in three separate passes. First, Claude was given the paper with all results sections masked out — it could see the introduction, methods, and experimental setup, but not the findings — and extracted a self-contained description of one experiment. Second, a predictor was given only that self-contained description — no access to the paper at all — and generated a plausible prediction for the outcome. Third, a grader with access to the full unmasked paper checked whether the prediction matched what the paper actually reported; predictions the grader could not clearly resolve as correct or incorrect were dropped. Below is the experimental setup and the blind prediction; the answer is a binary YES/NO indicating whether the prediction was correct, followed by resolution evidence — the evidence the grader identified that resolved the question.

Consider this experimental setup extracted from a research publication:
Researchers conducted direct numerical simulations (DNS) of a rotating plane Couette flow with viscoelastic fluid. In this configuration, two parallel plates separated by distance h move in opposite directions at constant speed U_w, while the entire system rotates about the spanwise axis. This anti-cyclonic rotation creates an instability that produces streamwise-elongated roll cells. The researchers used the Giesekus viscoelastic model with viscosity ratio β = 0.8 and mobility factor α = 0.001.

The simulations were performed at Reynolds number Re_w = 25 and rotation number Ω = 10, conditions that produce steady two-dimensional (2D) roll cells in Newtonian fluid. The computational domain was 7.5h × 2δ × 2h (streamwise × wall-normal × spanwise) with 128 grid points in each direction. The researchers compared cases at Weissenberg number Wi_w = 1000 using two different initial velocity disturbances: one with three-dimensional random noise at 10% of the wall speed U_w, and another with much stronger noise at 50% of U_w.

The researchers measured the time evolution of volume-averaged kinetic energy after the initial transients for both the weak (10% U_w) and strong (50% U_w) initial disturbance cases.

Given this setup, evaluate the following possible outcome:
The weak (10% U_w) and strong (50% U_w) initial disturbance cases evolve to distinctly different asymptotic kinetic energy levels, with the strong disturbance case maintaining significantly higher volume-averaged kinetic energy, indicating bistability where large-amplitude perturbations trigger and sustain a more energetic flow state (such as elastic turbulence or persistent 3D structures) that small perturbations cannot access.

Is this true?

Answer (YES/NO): NO